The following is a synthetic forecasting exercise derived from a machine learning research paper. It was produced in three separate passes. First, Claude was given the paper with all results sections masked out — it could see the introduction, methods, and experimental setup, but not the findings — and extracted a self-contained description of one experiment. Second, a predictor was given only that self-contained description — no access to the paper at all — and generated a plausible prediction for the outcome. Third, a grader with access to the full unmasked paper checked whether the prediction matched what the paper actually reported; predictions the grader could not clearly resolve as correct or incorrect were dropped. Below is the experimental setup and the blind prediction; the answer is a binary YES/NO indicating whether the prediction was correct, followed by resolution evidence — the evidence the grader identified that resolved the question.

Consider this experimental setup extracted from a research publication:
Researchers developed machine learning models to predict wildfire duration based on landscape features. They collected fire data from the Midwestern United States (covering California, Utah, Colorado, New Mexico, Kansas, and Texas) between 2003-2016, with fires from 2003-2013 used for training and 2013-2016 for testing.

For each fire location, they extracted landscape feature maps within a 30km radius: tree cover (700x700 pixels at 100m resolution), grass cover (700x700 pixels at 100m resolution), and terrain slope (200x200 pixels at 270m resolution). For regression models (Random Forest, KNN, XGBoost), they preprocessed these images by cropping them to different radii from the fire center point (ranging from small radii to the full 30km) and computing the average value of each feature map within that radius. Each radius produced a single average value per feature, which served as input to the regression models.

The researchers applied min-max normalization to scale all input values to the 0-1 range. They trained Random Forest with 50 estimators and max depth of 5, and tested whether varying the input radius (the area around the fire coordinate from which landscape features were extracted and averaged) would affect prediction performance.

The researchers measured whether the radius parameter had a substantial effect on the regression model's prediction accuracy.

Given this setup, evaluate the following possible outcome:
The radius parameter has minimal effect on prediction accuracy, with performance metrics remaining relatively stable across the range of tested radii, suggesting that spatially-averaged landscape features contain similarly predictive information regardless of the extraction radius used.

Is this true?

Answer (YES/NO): YES